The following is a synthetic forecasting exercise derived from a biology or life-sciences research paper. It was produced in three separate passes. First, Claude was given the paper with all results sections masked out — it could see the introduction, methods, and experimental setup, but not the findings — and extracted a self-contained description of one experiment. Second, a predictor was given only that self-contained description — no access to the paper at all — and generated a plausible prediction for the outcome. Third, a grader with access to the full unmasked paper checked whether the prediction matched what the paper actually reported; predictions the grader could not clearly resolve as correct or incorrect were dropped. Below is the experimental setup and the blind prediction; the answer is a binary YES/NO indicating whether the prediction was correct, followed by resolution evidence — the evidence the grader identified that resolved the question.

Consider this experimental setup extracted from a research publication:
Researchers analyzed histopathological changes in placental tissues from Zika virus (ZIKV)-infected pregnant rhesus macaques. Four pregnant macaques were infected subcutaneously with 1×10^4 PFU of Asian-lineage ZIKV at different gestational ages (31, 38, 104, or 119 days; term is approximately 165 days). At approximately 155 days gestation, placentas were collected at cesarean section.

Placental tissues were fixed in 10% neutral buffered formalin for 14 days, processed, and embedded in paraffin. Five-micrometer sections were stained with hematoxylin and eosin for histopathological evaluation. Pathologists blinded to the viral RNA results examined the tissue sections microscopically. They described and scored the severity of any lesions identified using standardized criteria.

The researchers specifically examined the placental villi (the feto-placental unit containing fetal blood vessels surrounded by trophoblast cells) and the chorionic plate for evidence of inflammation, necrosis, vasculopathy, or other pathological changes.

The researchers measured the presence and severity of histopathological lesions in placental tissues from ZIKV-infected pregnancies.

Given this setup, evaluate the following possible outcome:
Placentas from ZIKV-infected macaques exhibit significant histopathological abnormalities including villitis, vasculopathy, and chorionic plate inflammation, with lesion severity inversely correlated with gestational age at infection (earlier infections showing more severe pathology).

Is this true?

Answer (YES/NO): NO